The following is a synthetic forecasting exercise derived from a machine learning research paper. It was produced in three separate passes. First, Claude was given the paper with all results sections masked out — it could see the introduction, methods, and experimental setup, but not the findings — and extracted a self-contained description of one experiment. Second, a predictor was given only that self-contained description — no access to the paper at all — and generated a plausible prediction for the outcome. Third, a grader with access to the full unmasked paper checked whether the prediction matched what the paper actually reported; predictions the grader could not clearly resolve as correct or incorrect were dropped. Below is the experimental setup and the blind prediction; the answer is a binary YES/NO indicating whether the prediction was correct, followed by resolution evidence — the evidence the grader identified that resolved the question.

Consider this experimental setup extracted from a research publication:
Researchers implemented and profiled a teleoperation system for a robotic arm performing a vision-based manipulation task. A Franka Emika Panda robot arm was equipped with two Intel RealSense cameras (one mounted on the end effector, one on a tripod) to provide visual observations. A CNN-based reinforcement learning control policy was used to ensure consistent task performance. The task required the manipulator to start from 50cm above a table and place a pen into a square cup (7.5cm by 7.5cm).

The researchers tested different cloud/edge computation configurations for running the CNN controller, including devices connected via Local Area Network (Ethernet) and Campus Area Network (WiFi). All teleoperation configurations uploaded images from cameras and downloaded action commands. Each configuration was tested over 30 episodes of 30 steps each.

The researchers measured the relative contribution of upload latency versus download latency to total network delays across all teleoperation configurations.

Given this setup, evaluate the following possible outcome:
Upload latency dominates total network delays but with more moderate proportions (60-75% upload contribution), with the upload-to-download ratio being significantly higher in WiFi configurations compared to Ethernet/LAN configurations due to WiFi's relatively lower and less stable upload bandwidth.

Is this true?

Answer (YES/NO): NO